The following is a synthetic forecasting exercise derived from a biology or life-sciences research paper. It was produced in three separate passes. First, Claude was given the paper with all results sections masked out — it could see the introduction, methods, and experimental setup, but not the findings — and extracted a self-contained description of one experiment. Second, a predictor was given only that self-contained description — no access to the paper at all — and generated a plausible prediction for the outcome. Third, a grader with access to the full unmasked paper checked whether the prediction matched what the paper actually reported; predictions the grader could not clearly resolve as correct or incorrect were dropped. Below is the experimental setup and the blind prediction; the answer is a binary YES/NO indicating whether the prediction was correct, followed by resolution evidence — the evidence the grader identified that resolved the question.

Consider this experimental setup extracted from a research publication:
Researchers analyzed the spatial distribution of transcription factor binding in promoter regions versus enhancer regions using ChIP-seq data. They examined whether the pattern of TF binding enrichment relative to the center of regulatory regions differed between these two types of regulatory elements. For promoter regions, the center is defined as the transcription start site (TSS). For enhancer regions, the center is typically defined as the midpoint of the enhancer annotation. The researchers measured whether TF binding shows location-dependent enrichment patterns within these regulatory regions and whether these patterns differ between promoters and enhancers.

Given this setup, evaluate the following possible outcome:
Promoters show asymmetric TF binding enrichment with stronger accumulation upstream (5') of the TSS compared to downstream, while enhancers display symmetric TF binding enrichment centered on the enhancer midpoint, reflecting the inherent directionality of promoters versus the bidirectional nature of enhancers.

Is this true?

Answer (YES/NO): NO